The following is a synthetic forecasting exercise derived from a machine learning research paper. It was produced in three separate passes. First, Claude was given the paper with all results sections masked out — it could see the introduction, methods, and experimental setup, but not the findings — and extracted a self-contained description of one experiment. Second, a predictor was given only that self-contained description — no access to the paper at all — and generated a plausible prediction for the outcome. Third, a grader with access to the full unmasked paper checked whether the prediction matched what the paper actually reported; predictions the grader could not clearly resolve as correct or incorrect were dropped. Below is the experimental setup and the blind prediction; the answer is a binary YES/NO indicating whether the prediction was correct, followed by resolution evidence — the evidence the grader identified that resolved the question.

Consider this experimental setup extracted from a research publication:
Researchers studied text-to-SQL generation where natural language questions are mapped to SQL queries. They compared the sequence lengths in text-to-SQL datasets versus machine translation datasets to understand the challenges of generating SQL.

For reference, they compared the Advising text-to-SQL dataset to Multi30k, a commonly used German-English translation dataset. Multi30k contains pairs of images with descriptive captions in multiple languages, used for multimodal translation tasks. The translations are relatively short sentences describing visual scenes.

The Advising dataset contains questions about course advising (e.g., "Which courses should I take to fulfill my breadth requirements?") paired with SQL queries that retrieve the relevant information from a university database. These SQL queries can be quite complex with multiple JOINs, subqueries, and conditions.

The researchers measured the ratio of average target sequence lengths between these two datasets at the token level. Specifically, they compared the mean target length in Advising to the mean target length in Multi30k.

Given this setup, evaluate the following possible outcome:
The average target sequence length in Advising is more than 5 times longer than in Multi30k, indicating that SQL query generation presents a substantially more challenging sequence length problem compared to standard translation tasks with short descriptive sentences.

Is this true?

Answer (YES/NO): YES